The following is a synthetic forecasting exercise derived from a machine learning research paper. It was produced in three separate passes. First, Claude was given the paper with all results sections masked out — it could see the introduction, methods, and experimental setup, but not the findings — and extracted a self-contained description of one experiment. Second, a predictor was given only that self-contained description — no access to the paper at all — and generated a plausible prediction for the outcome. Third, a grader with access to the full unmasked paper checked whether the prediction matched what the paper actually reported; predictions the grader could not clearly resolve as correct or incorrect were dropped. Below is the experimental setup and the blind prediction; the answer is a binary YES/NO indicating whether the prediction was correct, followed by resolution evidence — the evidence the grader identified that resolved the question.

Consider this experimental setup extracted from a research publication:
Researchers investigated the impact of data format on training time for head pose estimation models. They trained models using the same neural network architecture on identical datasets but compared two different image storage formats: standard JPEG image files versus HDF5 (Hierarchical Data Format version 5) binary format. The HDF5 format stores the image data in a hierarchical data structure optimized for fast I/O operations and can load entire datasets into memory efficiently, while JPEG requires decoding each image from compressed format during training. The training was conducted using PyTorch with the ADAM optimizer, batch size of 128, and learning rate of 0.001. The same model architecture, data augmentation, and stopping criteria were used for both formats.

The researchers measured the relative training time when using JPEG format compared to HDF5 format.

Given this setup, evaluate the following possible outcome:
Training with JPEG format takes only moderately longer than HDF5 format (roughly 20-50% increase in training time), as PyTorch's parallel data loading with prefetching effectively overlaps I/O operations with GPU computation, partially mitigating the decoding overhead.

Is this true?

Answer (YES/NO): NO